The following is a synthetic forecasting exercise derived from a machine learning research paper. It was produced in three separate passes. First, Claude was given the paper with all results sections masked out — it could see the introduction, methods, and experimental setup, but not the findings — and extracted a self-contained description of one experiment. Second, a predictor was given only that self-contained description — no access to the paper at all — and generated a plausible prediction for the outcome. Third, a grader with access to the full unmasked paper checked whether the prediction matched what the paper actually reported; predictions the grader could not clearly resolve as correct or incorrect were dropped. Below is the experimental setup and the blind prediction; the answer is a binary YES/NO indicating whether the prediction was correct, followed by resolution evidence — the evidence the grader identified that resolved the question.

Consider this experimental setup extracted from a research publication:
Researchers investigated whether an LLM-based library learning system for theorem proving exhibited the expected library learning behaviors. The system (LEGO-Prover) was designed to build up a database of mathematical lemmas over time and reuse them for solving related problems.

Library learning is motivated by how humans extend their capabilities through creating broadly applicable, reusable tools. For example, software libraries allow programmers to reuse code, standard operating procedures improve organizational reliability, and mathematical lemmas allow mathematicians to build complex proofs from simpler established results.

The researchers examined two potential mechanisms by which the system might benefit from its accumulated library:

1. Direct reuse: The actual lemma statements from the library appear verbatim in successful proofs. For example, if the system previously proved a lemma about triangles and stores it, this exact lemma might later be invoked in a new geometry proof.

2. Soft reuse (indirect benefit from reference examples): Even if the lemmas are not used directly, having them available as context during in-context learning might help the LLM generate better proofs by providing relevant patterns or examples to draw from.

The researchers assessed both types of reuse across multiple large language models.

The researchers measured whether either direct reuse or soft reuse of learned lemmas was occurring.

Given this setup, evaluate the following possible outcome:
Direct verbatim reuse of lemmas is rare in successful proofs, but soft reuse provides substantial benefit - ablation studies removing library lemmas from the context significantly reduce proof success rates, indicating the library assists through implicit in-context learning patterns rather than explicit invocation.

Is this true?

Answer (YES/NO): NO